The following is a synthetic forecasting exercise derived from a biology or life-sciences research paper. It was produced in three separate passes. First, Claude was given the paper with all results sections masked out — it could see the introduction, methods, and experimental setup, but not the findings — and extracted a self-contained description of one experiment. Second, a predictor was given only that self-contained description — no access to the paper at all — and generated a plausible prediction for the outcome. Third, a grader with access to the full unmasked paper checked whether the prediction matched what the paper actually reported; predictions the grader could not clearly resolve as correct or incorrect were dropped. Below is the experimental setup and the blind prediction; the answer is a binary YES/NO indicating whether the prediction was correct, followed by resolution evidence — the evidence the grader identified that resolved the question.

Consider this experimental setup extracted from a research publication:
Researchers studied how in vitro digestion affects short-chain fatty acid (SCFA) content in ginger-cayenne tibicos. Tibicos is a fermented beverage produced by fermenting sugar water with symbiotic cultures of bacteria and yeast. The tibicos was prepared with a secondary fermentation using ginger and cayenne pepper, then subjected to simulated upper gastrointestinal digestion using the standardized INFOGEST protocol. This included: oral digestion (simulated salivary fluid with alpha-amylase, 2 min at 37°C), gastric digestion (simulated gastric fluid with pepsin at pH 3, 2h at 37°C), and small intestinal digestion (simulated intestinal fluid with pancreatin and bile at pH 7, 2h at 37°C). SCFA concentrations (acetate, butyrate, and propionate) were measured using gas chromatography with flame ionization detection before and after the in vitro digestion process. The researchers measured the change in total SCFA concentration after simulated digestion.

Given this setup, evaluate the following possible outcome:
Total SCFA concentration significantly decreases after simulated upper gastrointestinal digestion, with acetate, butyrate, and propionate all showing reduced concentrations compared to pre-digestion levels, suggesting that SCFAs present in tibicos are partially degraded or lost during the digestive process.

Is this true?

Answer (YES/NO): YES